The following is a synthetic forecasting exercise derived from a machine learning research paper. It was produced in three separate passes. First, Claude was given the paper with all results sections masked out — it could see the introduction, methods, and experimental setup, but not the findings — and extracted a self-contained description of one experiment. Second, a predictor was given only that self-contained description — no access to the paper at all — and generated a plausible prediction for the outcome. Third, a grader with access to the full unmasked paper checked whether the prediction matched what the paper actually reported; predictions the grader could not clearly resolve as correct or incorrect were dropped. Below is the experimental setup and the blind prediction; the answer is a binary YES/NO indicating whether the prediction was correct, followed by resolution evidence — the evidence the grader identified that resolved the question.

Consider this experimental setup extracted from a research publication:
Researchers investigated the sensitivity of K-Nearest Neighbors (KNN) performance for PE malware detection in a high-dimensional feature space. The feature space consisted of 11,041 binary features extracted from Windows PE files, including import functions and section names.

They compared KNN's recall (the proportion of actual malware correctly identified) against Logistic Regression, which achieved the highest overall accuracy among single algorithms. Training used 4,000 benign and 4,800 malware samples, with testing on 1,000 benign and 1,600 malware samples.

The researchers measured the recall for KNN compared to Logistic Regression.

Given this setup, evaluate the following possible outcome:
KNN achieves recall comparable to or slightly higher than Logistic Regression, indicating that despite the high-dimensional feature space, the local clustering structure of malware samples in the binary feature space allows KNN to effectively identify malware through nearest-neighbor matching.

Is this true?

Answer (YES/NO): NO